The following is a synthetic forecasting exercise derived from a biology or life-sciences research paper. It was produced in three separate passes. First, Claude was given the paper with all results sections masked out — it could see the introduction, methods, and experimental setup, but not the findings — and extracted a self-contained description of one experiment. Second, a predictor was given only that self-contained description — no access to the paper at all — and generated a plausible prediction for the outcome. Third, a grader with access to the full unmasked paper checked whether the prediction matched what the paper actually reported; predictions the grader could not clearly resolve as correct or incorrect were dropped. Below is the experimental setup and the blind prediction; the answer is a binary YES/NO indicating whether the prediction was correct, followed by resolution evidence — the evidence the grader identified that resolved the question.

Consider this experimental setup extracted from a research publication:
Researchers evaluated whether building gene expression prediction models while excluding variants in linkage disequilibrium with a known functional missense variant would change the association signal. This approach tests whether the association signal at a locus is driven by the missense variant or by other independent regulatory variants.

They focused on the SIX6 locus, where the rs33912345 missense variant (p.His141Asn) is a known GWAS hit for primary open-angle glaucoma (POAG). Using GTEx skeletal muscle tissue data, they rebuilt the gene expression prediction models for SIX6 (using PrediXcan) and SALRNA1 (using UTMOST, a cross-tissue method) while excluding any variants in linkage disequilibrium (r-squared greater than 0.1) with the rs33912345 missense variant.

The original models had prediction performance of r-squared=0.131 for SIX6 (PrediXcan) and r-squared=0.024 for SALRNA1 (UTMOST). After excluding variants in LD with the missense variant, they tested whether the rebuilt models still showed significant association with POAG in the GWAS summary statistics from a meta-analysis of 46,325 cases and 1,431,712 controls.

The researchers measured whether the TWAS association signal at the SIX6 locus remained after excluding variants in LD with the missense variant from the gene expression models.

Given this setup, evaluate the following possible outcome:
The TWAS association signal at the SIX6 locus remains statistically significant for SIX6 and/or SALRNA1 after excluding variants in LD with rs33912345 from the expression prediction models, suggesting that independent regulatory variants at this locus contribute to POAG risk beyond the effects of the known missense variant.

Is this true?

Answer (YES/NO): NO